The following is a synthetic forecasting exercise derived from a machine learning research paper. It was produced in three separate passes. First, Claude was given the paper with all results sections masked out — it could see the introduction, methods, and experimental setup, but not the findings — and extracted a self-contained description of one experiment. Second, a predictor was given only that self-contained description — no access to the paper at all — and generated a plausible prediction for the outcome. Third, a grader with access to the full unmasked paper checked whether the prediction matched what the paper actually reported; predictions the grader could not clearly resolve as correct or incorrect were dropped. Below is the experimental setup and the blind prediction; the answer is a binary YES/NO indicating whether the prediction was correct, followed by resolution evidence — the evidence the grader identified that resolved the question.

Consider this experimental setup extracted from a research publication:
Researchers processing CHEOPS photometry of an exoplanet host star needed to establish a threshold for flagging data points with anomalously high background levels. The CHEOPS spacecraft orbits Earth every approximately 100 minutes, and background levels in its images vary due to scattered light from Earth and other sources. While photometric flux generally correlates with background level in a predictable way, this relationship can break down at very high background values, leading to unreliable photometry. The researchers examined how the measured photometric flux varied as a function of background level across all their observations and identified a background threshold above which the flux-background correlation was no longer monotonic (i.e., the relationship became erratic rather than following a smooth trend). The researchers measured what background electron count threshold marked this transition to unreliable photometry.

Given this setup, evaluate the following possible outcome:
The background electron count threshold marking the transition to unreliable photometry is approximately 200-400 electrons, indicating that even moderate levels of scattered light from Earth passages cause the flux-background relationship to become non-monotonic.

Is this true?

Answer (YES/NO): NO